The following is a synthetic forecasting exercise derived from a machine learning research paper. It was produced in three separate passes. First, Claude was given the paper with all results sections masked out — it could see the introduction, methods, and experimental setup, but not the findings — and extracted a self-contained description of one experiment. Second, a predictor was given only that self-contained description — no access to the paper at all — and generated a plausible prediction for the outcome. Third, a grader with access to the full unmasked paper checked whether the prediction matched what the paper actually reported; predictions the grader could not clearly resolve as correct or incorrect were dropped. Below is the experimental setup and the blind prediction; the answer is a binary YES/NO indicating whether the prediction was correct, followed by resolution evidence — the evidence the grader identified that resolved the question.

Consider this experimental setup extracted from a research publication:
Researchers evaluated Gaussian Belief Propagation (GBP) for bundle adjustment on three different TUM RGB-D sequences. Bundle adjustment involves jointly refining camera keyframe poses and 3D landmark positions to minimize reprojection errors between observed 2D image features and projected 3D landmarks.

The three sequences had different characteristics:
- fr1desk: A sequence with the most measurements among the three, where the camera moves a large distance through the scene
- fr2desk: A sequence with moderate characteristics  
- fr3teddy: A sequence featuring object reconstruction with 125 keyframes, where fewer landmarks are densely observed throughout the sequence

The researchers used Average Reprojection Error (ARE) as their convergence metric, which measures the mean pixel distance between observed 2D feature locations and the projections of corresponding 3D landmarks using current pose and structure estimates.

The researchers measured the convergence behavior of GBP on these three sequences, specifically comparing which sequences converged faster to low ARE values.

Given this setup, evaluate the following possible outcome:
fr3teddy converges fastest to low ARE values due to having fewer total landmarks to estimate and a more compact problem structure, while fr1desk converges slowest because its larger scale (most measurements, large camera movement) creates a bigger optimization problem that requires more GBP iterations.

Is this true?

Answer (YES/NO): NO